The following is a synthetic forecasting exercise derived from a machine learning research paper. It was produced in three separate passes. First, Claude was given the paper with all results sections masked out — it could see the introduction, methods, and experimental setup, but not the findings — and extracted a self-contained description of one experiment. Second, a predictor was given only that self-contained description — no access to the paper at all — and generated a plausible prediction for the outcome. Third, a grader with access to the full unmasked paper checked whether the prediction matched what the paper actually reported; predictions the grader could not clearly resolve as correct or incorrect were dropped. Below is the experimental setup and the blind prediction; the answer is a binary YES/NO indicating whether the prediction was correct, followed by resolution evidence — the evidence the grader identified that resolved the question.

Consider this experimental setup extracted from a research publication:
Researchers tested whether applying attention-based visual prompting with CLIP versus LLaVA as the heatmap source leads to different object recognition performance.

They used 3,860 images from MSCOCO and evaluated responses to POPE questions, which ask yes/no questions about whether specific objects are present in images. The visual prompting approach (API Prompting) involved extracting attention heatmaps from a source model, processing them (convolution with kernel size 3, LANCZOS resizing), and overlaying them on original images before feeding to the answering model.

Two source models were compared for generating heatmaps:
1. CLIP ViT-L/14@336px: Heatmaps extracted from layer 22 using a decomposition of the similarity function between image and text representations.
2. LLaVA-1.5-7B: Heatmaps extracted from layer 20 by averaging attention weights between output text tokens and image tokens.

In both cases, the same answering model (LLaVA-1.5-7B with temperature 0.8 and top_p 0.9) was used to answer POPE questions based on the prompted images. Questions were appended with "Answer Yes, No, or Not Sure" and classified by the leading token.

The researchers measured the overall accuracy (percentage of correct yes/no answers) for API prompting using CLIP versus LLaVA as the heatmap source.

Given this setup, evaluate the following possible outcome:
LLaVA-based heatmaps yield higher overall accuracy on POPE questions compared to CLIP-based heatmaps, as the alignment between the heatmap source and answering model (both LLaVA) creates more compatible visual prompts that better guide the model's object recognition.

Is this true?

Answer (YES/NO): NO